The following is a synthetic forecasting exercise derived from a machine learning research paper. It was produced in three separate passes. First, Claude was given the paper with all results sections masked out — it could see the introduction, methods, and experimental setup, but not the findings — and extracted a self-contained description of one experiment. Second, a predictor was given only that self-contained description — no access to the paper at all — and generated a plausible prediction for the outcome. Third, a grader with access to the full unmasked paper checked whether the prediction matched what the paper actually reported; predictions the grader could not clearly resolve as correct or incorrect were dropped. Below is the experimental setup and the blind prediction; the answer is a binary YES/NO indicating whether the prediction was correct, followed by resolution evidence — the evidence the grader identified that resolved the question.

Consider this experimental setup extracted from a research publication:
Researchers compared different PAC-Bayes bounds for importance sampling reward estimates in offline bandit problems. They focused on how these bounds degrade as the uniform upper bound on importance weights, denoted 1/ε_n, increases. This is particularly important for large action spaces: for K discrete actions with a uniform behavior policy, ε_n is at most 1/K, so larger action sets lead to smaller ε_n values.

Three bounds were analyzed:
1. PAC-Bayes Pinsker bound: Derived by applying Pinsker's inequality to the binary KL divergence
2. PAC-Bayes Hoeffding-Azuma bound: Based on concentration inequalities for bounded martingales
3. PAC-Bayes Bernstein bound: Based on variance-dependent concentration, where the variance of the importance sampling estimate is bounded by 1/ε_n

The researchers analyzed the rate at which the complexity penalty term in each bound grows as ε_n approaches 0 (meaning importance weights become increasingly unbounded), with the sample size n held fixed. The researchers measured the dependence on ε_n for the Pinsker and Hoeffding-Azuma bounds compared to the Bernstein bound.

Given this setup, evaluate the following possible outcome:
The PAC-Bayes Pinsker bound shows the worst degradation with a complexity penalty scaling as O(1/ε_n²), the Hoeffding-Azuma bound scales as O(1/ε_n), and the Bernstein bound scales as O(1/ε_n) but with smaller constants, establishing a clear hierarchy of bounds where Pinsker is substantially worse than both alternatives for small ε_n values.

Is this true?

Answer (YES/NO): NO